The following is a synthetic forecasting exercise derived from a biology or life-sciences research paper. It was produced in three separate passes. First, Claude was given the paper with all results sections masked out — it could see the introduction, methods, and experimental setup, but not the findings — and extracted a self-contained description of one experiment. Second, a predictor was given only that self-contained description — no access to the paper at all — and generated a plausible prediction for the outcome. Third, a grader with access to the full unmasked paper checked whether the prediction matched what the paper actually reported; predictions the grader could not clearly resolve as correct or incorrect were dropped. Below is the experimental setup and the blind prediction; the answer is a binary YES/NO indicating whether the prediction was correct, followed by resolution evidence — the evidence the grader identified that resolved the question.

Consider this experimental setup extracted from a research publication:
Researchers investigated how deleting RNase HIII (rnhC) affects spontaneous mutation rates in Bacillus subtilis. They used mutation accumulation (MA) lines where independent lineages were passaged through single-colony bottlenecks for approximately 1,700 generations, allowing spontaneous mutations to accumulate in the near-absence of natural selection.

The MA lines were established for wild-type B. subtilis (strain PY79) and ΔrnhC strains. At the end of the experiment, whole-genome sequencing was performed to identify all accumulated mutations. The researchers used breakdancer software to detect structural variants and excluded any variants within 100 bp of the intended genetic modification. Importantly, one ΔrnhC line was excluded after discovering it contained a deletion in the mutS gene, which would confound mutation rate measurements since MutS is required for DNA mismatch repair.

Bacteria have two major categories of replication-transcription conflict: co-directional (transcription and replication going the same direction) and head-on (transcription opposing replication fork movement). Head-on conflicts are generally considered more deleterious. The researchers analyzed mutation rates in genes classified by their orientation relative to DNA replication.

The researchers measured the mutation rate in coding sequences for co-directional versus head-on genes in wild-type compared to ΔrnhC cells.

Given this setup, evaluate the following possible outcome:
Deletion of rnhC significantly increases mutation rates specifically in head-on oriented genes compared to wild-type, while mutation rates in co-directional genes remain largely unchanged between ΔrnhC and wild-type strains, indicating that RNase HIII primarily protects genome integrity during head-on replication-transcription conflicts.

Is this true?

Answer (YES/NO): NO